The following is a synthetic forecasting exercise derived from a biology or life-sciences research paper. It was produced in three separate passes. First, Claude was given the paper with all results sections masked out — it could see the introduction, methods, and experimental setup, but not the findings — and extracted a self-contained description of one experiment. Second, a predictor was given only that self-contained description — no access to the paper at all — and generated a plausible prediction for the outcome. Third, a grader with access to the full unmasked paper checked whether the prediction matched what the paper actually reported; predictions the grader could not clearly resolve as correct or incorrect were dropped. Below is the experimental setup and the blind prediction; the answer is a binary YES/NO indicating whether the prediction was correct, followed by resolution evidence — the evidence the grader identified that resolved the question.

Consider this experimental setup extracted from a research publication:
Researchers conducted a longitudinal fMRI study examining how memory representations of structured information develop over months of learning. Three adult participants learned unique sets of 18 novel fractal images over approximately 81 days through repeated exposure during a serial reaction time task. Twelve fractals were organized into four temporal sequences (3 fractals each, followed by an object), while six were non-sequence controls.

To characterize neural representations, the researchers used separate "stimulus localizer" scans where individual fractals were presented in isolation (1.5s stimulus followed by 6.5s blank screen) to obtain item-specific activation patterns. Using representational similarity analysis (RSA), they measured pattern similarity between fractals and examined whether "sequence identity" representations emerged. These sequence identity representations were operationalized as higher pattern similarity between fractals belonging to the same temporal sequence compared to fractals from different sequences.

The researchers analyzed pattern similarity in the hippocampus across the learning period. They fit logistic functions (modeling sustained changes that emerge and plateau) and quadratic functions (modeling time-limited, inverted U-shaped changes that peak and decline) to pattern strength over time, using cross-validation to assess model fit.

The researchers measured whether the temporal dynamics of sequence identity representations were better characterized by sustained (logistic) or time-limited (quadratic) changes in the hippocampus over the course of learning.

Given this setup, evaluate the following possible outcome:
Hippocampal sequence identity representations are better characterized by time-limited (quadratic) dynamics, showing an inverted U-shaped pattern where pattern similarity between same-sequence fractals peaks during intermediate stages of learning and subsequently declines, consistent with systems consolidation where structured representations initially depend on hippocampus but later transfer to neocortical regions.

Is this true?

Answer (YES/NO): NO